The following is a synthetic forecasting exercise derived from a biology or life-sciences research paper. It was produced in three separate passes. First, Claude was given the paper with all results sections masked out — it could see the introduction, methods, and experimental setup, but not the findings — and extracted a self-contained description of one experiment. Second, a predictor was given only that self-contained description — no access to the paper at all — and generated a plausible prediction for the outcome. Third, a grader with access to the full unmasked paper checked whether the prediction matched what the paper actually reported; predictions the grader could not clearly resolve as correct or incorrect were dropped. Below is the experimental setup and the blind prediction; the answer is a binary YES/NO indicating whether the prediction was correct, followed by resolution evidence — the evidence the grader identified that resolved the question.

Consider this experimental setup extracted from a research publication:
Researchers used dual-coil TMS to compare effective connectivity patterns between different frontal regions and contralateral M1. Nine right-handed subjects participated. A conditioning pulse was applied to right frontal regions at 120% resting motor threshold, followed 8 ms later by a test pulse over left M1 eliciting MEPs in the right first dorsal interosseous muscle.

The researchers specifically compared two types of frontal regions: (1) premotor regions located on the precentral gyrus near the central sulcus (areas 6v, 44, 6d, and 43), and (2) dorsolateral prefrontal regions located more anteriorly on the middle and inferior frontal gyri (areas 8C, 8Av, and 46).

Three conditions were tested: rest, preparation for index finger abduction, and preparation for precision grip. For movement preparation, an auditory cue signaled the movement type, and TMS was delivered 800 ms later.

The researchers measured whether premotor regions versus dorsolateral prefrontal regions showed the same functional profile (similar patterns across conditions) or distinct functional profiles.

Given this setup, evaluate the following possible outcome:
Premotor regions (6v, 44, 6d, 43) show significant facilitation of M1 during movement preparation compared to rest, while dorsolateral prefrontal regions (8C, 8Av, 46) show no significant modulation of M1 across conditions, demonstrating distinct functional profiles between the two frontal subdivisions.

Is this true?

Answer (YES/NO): NO